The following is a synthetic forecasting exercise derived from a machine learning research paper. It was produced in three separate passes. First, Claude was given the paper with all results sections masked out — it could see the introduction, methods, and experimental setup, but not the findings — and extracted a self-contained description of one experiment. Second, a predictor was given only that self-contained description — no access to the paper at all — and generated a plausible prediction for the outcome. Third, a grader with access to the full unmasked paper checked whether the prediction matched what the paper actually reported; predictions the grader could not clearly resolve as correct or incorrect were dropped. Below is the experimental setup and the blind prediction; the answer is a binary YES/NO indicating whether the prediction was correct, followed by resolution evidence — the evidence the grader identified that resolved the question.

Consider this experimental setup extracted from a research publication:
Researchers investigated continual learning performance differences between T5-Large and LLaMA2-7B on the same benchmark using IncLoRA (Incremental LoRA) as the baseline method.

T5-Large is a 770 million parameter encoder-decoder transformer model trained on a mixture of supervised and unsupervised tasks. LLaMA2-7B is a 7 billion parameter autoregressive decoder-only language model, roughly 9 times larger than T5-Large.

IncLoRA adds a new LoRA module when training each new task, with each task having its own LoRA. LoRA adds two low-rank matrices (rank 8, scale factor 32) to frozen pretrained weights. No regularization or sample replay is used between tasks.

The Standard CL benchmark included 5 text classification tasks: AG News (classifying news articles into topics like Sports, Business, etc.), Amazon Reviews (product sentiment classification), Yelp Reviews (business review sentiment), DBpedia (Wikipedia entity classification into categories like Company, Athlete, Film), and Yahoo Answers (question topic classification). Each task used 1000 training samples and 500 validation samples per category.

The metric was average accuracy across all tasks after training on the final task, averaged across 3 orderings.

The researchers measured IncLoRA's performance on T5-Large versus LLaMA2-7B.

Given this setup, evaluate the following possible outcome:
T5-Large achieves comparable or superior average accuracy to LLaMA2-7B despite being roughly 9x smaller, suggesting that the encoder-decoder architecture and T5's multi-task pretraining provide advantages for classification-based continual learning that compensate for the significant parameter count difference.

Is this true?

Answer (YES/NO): NO